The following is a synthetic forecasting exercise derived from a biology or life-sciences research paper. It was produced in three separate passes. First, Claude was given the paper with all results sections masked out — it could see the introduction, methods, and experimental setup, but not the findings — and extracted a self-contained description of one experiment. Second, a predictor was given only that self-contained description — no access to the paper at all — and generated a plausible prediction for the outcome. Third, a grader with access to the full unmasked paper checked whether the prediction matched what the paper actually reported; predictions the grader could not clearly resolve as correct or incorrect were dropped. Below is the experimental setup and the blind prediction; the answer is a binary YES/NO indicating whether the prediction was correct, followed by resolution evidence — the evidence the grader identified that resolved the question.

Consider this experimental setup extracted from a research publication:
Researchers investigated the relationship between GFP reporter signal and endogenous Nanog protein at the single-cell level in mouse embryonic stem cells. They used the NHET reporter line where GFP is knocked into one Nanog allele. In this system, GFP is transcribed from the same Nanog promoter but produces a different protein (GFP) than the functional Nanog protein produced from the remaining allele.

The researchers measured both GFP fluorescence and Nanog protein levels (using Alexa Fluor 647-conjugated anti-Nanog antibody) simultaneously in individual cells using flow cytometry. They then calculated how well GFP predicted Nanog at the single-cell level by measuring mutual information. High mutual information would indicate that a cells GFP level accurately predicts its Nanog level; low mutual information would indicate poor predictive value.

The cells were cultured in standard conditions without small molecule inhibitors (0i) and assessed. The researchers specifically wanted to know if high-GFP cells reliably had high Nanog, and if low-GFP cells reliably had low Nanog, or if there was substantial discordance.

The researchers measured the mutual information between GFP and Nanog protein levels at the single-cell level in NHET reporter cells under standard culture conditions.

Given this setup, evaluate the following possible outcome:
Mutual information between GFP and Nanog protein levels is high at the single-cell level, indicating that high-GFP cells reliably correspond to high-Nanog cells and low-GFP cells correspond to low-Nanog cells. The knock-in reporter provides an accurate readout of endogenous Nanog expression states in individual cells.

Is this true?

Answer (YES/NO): NO